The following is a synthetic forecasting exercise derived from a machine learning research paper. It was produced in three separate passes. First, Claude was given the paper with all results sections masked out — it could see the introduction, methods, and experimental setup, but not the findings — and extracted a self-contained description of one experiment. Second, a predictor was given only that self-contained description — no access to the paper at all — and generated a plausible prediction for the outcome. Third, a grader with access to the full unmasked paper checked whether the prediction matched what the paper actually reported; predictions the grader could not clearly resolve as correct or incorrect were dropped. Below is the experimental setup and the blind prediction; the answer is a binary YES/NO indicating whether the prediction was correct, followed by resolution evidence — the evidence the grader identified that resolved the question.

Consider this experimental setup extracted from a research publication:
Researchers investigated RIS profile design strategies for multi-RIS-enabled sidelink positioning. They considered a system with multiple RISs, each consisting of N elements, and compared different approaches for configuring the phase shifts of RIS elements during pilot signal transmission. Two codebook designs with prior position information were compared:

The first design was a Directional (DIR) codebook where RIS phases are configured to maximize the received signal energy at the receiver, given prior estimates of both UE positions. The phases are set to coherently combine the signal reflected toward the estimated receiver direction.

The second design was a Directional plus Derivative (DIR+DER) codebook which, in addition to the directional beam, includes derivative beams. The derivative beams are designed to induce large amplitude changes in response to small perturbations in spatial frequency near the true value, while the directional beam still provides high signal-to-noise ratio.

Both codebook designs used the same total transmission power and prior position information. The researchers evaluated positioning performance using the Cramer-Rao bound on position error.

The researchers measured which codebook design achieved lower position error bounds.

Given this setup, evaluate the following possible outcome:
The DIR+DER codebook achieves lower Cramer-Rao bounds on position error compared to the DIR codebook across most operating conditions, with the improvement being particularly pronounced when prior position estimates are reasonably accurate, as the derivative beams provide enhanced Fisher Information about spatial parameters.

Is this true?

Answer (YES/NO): NO